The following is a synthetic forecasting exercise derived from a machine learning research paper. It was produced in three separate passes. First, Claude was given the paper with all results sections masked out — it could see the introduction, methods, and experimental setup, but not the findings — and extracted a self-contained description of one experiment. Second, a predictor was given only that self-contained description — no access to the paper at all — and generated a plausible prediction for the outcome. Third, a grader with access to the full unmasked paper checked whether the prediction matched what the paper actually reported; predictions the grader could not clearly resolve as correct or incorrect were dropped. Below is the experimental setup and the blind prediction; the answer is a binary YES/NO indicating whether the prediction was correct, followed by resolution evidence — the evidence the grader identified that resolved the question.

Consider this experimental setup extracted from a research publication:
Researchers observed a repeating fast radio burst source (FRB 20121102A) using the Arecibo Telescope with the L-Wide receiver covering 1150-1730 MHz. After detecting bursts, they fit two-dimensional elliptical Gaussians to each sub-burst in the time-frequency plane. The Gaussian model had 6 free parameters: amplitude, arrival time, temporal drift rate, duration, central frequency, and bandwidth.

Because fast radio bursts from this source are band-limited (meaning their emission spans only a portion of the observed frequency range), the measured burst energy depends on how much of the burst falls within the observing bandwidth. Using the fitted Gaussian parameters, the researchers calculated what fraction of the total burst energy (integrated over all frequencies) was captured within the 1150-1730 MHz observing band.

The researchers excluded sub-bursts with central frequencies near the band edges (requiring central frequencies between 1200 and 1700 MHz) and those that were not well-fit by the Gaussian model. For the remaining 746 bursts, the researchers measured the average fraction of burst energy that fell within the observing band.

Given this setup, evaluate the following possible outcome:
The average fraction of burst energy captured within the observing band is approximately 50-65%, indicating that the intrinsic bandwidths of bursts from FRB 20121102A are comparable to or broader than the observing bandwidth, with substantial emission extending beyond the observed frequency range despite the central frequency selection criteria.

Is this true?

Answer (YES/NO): NO